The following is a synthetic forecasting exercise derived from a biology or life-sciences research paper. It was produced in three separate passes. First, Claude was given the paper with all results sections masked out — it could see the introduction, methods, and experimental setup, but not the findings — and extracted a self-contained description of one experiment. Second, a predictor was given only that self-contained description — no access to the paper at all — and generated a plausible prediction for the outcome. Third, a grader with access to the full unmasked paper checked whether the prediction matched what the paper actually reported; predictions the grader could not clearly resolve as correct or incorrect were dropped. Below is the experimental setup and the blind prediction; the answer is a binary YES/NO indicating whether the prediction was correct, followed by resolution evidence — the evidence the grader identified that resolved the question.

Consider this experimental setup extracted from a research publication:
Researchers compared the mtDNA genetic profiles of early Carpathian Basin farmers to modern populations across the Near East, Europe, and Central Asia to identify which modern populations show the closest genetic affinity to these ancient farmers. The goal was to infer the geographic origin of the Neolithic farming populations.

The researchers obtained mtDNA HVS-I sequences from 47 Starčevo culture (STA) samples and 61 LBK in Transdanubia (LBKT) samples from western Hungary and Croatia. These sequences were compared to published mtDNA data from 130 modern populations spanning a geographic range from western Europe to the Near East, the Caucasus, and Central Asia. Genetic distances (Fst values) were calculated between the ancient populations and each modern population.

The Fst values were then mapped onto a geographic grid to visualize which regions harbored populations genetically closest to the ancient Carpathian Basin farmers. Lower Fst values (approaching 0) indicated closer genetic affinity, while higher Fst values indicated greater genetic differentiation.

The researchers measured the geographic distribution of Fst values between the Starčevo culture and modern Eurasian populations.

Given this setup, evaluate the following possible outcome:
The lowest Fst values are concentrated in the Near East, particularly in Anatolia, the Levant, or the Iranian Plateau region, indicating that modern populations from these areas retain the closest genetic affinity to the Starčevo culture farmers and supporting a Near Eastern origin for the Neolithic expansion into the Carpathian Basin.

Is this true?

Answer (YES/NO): NO